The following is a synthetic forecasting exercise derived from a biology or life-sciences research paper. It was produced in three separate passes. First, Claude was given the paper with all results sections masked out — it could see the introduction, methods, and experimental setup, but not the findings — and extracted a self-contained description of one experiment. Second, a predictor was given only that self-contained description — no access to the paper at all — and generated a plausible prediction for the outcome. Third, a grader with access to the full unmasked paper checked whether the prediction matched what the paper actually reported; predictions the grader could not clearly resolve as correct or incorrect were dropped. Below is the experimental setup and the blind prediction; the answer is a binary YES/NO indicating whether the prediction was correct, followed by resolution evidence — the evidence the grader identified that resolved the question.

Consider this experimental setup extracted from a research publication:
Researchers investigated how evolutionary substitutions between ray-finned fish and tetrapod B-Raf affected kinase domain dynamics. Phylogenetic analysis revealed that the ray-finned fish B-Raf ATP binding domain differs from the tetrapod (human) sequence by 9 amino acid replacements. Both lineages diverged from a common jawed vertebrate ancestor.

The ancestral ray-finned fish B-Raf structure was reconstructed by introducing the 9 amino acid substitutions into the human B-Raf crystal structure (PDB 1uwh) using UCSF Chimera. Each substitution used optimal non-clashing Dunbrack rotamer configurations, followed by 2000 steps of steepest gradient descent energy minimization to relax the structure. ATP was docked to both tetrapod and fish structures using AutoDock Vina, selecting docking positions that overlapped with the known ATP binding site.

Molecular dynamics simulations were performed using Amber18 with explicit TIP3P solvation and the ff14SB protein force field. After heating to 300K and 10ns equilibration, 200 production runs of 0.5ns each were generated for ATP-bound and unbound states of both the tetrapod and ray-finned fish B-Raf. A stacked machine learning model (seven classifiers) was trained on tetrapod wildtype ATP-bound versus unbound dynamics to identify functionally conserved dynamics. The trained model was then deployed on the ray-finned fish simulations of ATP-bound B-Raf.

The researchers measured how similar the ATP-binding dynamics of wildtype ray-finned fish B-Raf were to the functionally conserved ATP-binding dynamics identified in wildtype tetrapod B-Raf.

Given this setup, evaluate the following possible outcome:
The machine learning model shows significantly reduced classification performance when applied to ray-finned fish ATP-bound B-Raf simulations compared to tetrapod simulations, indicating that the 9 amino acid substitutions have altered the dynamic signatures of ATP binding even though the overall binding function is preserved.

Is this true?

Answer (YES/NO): NO